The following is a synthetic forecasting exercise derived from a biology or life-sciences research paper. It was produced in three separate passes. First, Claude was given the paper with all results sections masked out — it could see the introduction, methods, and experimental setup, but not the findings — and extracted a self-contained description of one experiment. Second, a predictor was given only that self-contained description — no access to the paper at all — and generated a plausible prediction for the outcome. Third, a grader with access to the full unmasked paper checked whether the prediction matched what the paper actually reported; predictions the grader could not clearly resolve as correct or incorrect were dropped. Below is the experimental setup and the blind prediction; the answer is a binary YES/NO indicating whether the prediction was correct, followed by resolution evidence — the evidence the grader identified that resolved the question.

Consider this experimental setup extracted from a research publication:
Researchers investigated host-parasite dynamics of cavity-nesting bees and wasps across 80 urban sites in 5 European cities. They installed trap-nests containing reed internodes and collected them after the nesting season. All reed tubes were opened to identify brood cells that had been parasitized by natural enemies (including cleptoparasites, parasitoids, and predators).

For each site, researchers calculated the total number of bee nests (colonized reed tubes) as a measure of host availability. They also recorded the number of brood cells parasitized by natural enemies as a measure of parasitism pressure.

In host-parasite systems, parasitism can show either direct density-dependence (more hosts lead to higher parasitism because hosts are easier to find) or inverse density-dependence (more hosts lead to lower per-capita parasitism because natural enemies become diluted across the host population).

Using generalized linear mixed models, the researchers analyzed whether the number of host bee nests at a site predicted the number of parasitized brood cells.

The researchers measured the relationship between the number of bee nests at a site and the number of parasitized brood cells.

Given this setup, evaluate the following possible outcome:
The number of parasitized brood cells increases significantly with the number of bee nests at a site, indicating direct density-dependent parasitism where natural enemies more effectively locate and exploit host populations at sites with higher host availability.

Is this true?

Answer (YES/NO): YES